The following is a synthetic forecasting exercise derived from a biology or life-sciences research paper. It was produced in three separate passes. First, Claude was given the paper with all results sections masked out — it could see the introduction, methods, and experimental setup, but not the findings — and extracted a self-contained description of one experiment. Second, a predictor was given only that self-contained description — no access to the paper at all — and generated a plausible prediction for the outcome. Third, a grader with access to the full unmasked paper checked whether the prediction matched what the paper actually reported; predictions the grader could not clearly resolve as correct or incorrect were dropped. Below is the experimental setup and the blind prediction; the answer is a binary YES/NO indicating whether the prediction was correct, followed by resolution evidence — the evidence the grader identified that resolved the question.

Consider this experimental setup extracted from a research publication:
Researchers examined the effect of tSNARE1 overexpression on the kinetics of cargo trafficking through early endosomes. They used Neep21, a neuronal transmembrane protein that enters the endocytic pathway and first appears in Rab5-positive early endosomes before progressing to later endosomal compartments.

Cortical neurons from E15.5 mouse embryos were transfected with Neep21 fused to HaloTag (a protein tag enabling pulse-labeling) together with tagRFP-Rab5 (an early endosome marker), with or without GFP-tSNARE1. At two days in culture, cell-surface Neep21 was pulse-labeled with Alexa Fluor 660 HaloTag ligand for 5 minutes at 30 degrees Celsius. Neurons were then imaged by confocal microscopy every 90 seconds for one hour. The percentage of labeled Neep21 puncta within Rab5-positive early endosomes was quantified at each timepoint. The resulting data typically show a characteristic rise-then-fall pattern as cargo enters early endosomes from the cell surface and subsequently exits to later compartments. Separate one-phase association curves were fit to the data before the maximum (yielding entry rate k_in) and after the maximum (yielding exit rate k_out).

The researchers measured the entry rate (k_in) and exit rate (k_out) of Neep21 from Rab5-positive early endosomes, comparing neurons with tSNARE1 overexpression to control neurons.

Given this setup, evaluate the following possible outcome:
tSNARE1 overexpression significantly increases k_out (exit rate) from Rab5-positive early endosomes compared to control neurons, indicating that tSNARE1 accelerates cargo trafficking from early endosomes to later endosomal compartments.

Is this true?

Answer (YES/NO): NO